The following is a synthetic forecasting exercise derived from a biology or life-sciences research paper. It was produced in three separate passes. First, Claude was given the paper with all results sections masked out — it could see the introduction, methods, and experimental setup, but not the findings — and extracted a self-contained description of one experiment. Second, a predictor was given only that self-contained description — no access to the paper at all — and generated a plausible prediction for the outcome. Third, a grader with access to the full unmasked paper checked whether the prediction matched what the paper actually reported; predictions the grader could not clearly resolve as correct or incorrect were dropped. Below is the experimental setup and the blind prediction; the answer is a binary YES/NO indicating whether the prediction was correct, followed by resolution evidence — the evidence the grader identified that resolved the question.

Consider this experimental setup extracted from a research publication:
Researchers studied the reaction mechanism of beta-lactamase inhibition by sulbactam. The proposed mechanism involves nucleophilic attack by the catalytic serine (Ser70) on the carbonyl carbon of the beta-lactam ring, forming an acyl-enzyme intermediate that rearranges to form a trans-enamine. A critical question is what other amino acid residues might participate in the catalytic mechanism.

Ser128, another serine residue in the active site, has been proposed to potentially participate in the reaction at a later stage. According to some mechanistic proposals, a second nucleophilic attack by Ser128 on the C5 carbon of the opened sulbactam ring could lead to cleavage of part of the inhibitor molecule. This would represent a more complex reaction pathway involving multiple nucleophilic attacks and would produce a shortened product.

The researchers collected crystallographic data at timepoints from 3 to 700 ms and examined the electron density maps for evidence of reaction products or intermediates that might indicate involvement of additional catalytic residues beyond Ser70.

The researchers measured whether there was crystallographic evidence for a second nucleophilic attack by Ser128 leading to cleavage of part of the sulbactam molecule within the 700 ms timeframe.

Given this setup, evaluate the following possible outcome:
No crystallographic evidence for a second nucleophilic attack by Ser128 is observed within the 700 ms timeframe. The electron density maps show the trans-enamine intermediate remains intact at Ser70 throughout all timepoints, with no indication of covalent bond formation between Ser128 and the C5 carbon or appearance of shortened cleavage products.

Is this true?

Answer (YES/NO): YES